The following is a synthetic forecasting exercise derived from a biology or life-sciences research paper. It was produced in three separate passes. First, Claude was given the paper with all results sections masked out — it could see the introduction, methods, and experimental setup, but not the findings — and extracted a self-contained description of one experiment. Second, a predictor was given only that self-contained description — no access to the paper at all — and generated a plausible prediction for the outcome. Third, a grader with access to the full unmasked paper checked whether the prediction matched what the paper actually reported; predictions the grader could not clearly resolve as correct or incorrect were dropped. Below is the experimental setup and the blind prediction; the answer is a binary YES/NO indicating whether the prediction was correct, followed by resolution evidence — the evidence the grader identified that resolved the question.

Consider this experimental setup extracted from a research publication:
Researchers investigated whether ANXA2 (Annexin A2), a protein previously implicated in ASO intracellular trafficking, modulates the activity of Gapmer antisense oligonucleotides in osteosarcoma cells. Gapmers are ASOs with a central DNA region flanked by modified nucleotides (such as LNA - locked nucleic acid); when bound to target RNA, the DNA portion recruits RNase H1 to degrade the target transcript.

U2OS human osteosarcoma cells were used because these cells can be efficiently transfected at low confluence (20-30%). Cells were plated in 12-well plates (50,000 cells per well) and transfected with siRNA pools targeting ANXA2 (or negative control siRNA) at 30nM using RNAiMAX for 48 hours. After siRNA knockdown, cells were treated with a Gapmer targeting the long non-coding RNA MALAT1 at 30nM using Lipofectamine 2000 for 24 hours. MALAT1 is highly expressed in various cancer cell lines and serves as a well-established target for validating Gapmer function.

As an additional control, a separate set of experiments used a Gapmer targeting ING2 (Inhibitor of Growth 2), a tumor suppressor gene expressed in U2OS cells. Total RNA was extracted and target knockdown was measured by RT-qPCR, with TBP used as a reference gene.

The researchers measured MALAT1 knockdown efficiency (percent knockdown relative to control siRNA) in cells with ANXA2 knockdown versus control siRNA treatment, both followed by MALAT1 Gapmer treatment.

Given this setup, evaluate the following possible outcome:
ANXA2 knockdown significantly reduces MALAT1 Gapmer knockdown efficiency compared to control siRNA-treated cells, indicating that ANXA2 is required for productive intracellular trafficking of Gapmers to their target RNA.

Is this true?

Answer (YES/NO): NO